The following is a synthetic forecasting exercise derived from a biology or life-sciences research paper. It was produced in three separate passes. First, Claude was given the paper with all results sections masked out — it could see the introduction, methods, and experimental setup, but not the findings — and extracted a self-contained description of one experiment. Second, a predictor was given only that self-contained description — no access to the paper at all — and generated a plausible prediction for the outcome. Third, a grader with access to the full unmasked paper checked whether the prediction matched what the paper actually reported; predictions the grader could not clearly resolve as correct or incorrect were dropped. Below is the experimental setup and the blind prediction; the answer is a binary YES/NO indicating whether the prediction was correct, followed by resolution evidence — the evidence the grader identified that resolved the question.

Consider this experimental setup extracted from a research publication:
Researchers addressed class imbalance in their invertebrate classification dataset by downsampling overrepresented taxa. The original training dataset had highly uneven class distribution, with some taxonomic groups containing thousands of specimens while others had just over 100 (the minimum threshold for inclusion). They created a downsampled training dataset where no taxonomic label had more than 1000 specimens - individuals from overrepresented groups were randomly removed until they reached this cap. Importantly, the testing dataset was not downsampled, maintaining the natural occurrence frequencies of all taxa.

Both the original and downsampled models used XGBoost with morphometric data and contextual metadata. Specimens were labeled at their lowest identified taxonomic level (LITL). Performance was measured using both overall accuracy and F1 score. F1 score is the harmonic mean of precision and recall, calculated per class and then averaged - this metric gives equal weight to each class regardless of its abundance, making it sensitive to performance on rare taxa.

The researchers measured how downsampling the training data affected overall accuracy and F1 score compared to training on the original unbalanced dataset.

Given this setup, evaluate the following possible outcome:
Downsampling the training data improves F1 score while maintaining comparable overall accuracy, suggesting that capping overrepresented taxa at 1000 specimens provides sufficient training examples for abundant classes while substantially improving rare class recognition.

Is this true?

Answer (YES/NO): NO